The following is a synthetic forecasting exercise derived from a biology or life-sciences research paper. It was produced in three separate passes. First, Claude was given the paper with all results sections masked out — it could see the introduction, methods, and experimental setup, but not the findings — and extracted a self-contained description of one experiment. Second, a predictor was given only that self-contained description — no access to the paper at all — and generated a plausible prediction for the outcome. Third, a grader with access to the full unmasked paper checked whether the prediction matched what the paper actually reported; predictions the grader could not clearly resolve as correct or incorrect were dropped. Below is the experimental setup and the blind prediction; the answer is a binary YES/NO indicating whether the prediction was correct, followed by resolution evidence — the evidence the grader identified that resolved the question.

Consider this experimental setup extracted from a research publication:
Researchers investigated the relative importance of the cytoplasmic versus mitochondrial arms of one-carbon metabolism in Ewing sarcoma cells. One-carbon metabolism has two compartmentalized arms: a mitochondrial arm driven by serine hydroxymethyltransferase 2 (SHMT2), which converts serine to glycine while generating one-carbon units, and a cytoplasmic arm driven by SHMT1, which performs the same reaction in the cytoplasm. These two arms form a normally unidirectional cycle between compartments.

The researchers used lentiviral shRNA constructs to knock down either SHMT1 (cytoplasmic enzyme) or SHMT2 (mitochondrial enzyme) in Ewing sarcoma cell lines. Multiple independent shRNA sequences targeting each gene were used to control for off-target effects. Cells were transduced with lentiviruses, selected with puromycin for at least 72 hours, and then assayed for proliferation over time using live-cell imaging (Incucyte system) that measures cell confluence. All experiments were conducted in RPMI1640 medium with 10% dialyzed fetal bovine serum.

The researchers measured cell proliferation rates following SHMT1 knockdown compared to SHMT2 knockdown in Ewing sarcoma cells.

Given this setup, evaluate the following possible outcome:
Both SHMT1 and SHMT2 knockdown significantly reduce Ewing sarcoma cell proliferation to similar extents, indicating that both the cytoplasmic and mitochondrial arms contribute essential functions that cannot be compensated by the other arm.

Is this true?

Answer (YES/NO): NO